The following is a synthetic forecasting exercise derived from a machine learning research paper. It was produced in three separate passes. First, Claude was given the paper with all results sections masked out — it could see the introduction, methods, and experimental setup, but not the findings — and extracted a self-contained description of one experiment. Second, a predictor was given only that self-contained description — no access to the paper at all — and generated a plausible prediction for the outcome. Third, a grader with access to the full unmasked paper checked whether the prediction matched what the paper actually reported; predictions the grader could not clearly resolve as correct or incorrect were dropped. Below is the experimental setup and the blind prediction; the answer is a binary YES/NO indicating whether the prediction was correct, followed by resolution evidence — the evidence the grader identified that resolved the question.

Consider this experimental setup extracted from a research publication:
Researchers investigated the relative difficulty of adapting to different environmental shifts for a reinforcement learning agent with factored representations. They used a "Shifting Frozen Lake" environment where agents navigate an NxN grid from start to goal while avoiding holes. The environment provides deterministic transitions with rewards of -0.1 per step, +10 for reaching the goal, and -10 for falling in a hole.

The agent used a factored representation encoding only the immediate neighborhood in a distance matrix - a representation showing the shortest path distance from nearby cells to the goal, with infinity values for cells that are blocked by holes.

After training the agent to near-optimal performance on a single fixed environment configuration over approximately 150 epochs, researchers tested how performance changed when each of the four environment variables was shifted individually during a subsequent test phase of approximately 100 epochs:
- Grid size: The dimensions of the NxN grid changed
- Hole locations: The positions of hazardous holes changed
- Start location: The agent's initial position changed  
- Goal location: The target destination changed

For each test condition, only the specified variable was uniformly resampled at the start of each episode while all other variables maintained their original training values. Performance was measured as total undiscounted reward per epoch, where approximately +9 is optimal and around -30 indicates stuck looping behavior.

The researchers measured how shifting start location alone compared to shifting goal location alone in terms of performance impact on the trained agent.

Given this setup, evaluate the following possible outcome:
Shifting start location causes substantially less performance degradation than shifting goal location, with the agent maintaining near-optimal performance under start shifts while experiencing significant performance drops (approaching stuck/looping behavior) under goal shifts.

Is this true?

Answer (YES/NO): NO